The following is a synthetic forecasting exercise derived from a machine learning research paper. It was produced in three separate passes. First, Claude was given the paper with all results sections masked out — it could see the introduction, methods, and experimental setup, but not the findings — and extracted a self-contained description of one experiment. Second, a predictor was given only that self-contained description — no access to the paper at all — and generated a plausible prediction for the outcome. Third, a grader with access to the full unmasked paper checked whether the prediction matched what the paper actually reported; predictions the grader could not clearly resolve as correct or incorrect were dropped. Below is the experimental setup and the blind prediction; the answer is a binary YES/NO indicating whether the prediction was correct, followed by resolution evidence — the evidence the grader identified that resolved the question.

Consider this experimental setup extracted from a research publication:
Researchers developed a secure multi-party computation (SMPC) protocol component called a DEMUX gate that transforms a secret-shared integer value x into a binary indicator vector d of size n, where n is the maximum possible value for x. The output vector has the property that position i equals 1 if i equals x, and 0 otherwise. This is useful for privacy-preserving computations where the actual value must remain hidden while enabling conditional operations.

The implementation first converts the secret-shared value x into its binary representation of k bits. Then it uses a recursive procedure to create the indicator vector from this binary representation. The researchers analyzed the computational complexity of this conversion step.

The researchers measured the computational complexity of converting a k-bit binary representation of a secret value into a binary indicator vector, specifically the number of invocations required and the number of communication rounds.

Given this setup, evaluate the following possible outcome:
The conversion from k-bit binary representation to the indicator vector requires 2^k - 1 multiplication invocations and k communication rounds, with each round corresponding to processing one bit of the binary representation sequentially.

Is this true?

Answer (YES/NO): NO